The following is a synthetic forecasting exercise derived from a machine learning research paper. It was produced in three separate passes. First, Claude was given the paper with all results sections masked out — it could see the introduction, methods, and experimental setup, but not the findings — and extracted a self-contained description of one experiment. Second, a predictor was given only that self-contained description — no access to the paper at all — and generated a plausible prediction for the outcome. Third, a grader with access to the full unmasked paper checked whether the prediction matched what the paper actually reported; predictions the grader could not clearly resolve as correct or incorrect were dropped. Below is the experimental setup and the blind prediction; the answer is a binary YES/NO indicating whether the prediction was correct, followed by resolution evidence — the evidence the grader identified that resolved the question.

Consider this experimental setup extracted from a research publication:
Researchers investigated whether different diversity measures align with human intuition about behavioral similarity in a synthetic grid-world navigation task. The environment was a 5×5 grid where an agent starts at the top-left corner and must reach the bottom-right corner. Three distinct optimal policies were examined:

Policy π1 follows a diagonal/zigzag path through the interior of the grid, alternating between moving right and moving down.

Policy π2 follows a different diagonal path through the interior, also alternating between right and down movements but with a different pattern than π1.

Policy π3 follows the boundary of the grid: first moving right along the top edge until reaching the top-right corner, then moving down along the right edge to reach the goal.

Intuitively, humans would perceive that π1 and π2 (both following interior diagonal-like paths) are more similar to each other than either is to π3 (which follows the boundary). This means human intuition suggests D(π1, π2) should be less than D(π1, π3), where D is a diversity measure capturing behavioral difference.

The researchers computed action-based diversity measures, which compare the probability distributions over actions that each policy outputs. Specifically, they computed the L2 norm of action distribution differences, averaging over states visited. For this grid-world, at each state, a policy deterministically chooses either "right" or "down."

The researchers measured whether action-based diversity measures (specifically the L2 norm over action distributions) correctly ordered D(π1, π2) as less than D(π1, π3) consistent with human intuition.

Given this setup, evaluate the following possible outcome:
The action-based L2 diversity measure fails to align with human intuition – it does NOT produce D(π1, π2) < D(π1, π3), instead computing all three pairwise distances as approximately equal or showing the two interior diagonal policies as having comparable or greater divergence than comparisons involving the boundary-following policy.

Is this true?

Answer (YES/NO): YES